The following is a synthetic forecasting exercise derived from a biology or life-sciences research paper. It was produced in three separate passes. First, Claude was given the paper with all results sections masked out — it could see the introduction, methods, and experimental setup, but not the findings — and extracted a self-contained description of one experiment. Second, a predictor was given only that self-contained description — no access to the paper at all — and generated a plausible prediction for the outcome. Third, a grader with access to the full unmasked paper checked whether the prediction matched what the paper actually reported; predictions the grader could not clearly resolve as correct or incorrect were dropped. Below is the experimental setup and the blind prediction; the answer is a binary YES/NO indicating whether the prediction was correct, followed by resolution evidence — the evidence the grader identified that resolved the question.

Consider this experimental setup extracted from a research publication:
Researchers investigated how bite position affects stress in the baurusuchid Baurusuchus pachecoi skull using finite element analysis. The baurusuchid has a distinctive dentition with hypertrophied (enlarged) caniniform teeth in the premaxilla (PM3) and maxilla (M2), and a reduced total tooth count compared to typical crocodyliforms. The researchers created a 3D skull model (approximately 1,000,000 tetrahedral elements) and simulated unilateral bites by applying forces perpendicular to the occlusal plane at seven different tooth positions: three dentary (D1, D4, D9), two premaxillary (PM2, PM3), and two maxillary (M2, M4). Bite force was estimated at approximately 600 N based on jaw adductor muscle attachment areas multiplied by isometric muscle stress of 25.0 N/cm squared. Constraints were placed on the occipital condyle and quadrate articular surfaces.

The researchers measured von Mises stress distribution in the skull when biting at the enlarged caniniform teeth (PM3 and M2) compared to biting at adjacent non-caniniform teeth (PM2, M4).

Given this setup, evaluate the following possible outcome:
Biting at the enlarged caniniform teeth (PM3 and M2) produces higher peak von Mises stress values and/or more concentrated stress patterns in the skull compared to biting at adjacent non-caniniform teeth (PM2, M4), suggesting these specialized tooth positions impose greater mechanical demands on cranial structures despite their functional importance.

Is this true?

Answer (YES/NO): NO